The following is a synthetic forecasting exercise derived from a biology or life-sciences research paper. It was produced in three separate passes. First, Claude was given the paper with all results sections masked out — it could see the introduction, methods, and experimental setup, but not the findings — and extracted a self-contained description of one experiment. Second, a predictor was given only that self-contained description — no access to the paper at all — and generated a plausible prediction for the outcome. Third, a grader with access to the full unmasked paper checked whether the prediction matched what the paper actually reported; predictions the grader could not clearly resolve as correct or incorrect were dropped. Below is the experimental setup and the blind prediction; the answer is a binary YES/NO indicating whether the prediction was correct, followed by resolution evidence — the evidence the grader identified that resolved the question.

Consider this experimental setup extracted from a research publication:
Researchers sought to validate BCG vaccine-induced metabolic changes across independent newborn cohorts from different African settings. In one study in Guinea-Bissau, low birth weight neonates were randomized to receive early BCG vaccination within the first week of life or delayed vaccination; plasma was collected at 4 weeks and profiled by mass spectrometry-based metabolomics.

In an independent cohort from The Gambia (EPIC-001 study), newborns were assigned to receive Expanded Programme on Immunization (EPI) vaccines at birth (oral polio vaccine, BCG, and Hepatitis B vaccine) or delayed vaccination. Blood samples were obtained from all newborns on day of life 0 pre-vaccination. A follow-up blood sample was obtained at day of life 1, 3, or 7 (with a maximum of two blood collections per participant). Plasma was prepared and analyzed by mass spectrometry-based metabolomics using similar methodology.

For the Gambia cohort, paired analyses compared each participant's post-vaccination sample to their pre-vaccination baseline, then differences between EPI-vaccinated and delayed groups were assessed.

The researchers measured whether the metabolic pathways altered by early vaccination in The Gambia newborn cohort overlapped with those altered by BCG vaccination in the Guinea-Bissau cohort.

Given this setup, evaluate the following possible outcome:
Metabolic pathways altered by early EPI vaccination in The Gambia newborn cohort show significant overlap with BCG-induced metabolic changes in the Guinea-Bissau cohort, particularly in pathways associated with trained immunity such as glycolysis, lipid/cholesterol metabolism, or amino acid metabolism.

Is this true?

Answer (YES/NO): YES